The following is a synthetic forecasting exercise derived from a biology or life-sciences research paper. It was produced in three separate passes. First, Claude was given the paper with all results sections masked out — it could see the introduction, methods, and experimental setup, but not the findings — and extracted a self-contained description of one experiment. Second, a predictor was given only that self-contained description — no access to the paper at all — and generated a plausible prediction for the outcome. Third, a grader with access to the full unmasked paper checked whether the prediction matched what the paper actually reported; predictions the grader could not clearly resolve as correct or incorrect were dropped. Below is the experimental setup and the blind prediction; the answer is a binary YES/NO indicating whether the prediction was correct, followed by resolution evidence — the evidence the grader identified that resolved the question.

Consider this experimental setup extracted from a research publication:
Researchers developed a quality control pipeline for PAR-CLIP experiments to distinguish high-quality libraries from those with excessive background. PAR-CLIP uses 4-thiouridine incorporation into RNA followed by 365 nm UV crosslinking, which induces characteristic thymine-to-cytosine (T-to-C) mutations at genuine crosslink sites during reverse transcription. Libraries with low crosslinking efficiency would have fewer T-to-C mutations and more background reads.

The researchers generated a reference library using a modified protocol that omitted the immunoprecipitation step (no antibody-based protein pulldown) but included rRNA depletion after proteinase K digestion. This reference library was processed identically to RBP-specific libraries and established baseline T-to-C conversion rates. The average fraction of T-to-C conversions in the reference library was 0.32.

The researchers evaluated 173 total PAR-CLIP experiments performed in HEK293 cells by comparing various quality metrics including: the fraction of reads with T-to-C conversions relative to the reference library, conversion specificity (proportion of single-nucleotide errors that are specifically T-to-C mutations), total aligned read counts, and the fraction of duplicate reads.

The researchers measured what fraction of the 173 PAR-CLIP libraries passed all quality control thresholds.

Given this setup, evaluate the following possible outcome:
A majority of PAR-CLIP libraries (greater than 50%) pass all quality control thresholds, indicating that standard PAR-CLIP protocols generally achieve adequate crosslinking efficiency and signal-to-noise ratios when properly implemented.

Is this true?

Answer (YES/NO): YES